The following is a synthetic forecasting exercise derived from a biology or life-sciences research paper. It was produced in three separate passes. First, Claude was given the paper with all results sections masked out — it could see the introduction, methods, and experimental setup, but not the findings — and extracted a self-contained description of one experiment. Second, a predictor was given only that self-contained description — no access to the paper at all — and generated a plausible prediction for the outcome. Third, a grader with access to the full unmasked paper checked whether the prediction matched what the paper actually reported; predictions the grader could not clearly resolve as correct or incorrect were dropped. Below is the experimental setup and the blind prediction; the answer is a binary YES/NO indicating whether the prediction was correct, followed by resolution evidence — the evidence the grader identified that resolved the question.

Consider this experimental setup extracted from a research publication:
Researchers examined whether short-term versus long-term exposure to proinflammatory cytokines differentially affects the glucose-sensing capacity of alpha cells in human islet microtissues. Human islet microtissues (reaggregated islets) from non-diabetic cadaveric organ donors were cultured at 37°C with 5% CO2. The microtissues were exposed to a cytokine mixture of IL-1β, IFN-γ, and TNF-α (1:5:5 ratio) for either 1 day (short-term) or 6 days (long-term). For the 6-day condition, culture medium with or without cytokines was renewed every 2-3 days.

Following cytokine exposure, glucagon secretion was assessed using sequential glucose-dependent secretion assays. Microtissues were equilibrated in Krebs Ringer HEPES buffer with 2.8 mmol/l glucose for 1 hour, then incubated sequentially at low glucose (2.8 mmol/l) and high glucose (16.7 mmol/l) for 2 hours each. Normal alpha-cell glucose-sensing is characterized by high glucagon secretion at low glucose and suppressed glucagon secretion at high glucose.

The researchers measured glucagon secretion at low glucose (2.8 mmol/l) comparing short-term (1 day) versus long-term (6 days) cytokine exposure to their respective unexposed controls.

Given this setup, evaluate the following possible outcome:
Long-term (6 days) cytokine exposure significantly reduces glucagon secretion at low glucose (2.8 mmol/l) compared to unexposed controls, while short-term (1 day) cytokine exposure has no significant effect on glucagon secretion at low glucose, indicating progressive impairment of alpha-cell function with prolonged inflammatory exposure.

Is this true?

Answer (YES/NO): NO